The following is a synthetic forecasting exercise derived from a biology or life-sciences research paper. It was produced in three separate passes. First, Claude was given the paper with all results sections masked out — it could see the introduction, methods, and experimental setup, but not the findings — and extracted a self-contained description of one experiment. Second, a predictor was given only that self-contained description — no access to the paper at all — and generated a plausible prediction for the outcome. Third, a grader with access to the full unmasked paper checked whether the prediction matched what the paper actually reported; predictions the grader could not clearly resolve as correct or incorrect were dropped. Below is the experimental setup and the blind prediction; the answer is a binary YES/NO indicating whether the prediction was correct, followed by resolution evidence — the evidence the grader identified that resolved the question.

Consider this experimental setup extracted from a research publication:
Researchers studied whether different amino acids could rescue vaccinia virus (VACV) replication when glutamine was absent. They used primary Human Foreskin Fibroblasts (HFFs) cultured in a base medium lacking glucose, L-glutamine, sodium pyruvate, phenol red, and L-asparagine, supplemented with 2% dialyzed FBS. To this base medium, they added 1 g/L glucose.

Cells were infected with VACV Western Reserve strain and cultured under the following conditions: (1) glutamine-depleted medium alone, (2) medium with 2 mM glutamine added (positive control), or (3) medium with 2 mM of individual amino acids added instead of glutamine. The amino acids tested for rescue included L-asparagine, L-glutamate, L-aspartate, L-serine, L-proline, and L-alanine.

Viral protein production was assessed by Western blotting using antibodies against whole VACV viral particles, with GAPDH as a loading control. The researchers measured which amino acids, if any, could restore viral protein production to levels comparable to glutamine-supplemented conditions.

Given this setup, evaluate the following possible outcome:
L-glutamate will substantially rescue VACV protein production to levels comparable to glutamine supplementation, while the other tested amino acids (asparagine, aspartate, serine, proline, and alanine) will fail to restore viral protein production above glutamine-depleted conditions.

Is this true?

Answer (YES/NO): NO